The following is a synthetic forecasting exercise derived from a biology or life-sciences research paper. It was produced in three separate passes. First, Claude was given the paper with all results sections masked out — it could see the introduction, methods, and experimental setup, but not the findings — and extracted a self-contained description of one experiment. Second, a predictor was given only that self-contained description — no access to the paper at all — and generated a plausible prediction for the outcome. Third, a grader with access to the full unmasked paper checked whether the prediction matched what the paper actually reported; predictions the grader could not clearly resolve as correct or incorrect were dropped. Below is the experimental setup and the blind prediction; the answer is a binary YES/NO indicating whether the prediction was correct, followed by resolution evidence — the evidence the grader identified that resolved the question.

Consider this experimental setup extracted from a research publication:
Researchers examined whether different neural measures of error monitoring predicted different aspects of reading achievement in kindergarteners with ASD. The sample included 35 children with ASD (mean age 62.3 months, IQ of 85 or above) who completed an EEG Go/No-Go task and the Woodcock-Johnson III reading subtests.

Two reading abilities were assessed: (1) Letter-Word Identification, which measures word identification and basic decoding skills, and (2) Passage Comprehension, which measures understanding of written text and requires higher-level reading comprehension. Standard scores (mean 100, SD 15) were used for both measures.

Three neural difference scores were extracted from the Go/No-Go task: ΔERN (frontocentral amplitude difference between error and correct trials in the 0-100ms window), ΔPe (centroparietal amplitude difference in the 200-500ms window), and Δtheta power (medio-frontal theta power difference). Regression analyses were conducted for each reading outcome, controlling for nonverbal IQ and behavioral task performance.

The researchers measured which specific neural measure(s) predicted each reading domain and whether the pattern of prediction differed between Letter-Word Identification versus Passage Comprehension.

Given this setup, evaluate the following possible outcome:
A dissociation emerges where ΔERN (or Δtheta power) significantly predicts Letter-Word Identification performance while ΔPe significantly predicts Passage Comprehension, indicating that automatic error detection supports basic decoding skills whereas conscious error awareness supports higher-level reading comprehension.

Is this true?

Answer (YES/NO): NO